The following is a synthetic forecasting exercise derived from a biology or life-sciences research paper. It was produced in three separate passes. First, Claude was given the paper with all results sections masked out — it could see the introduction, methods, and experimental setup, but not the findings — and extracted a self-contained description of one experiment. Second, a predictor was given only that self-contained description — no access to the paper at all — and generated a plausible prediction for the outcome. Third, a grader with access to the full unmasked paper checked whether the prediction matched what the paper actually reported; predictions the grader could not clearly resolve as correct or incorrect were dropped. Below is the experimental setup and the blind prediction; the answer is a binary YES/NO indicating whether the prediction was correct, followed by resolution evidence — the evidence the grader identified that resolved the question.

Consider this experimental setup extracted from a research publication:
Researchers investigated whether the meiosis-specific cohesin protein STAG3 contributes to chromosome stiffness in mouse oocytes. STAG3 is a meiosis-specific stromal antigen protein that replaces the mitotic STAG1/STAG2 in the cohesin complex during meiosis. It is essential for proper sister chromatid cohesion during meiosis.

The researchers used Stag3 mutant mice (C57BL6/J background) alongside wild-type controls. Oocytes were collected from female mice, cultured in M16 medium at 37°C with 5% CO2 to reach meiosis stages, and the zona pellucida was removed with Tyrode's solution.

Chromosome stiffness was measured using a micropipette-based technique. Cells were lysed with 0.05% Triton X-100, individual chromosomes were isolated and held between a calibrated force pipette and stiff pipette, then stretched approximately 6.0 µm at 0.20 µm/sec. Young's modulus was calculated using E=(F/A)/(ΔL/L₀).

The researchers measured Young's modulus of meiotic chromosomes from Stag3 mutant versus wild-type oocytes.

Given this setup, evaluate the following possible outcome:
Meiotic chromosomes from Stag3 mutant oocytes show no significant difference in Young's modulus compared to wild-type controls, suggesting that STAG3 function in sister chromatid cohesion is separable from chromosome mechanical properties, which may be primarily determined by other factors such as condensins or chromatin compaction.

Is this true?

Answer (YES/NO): YES